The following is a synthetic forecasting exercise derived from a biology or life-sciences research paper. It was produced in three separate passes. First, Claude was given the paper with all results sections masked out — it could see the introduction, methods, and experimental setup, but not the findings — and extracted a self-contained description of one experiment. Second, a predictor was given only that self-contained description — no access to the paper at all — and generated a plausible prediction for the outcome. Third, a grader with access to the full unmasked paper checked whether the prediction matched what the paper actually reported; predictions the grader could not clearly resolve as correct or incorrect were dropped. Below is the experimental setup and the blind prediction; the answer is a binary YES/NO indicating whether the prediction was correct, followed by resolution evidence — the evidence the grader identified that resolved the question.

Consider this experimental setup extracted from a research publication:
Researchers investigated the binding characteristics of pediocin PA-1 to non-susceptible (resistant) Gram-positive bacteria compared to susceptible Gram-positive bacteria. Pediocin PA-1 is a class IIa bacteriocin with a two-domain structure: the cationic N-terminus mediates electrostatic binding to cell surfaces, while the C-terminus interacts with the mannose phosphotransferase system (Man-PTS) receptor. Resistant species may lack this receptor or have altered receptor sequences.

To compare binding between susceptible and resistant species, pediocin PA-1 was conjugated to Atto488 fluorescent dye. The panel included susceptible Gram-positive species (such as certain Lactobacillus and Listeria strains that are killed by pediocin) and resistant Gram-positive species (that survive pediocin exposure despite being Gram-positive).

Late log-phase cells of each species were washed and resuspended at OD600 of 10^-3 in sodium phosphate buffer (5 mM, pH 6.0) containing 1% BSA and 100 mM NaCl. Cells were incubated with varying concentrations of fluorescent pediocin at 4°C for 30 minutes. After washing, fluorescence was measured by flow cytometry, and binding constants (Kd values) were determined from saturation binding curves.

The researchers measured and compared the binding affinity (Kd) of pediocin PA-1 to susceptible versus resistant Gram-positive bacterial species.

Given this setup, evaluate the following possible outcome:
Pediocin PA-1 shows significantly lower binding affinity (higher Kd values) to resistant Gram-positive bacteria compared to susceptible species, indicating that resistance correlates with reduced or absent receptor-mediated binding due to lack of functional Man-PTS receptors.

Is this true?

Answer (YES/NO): NO